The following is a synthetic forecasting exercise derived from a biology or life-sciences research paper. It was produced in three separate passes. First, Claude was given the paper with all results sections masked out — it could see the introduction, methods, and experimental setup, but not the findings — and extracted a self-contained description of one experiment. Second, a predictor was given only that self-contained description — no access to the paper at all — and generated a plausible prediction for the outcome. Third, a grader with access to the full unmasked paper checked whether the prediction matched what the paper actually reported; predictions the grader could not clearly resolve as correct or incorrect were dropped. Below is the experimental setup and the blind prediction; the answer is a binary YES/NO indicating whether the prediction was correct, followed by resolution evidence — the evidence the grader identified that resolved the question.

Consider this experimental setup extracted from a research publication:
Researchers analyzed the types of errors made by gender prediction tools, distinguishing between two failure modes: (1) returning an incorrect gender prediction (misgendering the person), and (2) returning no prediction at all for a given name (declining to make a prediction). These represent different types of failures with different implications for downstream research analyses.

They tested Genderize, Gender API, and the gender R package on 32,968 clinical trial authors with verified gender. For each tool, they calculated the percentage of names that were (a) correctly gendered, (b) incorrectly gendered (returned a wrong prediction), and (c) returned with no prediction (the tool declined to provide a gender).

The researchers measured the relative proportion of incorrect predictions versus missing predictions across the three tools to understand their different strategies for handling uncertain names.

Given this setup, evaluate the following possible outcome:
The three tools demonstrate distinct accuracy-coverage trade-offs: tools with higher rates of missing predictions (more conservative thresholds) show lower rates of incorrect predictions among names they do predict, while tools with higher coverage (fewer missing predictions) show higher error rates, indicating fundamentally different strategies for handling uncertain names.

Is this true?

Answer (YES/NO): NO